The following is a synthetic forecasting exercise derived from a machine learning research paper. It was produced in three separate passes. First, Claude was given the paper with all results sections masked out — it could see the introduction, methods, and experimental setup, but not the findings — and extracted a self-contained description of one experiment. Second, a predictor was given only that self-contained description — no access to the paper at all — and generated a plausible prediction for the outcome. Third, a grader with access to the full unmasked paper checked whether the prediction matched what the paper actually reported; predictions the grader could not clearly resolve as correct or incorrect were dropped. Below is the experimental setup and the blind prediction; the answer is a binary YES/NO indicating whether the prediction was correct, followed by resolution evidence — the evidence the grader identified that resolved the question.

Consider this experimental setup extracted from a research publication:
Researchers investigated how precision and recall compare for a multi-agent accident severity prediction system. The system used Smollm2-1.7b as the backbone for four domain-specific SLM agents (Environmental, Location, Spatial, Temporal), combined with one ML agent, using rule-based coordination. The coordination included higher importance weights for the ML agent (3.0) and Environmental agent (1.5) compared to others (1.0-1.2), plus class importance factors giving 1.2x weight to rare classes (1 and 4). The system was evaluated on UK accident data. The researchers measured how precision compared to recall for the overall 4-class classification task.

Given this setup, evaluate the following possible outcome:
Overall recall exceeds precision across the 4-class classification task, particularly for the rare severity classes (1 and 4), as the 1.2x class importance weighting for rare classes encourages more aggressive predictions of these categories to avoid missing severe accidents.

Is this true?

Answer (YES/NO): NO